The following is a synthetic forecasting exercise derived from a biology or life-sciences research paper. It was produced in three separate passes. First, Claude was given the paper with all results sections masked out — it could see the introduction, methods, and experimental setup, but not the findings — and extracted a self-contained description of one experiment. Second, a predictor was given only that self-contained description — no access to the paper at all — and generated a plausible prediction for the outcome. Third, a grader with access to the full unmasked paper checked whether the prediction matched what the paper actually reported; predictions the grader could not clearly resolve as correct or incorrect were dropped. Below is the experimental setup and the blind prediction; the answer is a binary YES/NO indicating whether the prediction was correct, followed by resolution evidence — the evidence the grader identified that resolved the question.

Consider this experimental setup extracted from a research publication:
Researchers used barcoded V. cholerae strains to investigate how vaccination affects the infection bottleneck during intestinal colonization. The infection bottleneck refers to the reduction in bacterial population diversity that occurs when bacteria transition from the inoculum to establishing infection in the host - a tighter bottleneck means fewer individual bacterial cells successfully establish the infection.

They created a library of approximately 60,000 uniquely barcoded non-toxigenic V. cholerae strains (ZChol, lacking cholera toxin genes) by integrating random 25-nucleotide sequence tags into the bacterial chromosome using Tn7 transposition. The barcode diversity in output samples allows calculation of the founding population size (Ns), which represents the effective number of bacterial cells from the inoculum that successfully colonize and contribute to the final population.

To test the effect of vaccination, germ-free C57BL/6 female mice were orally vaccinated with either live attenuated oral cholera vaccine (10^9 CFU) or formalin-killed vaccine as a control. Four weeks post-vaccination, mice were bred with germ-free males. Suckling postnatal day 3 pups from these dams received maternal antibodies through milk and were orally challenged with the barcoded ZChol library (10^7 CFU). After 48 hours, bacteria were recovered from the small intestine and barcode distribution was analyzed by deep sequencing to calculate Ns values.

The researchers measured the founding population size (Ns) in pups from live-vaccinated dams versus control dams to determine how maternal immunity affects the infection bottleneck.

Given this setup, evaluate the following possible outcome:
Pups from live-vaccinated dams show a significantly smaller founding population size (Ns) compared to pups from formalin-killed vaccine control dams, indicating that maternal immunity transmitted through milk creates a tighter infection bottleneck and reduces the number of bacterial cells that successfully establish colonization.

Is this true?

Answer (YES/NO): YES